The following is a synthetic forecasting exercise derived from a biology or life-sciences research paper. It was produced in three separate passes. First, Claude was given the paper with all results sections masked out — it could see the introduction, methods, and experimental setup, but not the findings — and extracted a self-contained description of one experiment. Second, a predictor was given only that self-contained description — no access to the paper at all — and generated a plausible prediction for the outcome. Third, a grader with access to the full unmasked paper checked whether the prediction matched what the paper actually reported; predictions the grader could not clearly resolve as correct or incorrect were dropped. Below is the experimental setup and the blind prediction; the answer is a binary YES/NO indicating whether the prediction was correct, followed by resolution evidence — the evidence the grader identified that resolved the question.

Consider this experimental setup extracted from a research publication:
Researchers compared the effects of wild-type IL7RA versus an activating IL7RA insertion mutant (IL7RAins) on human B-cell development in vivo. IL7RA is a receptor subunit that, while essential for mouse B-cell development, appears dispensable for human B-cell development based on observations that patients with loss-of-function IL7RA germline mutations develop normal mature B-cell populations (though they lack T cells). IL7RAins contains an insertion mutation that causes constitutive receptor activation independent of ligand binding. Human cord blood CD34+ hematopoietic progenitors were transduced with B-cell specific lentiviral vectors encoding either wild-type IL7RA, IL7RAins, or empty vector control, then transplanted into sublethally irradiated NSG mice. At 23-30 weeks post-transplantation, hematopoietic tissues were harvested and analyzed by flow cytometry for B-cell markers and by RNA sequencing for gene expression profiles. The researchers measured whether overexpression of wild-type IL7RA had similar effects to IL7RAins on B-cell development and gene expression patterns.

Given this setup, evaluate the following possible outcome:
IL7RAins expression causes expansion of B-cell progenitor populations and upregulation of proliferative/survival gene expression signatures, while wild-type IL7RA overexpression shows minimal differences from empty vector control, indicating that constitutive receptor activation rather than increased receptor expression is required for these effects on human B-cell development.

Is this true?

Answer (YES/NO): YES